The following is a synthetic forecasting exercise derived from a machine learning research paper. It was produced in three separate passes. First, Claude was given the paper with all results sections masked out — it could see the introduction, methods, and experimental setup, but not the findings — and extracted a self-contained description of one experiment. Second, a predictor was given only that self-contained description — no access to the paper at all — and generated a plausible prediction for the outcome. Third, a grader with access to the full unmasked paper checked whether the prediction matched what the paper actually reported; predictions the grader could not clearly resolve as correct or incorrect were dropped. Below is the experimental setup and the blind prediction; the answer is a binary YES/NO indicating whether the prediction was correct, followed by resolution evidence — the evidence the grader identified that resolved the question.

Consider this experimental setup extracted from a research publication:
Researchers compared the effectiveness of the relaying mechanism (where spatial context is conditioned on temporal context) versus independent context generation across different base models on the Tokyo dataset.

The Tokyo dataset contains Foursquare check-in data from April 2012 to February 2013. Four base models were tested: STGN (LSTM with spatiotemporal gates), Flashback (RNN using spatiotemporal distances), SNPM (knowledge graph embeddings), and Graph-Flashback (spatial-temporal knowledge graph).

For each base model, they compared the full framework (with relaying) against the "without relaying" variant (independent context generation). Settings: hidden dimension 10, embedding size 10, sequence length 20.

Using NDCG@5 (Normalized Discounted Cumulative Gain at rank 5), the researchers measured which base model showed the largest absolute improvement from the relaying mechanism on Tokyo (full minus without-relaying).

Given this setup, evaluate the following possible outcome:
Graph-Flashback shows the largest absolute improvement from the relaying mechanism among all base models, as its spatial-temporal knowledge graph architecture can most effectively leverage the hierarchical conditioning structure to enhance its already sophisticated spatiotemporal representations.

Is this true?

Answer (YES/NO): NO